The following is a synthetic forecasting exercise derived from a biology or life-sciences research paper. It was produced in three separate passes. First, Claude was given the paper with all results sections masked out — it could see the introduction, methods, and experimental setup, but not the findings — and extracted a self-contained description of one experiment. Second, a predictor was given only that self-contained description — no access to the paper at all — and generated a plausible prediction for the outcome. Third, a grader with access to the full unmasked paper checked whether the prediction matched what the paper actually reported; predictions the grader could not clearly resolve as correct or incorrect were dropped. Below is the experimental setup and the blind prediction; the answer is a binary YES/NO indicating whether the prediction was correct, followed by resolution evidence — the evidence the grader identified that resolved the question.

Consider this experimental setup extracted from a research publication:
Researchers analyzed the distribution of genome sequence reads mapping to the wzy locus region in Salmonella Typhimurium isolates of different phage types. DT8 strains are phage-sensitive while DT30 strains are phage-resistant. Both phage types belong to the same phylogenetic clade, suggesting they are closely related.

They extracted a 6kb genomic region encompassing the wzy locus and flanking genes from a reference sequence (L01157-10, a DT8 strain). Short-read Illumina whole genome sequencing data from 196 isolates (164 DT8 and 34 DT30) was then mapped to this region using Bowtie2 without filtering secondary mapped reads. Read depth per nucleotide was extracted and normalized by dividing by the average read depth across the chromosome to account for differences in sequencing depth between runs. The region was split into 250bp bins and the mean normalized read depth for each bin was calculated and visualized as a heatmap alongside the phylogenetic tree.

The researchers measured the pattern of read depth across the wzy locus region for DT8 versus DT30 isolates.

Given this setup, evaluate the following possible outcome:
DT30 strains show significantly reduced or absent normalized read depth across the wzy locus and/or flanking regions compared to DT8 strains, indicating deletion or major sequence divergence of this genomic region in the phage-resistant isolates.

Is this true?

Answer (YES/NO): YES